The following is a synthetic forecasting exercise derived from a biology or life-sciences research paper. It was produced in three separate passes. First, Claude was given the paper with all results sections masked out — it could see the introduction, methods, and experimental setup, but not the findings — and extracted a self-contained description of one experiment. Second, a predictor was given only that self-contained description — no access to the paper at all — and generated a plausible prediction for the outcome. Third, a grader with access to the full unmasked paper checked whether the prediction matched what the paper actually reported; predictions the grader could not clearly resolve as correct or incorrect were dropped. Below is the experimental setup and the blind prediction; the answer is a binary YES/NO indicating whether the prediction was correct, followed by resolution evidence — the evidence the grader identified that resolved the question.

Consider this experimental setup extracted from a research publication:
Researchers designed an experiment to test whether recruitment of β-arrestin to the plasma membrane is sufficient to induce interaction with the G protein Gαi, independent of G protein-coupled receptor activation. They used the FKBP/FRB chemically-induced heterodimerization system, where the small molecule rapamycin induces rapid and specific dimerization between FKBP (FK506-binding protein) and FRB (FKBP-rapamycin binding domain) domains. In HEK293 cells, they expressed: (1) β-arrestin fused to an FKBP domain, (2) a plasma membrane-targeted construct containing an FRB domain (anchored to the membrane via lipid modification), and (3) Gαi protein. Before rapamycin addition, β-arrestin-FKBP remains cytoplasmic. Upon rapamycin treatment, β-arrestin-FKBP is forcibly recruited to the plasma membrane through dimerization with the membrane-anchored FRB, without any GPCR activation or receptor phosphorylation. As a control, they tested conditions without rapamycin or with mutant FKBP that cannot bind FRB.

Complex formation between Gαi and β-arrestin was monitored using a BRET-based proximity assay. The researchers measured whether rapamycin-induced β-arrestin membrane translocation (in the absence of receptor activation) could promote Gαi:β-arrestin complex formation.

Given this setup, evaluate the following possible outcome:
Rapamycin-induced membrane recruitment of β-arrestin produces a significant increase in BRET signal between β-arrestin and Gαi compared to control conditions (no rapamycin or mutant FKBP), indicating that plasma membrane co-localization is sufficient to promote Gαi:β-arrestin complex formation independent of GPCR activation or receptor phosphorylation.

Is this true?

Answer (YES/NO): YES